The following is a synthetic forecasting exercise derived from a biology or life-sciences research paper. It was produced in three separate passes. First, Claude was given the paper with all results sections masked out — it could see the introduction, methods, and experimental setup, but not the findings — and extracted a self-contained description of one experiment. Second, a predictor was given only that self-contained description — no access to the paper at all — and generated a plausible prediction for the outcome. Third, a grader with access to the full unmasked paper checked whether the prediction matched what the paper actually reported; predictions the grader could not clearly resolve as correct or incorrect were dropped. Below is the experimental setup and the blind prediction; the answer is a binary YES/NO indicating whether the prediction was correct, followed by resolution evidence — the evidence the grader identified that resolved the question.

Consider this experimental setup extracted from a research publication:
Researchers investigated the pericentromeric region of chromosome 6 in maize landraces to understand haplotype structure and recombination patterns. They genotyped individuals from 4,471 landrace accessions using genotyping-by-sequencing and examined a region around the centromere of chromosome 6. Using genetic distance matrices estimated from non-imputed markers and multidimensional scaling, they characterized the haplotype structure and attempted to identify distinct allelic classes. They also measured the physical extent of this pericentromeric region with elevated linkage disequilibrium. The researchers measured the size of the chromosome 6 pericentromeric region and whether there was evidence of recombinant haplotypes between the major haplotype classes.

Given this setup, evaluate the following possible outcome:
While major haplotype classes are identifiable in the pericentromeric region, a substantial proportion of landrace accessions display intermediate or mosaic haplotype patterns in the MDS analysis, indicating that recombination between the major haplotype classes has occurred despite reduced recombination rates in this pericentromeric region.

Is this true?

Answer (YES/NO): YES